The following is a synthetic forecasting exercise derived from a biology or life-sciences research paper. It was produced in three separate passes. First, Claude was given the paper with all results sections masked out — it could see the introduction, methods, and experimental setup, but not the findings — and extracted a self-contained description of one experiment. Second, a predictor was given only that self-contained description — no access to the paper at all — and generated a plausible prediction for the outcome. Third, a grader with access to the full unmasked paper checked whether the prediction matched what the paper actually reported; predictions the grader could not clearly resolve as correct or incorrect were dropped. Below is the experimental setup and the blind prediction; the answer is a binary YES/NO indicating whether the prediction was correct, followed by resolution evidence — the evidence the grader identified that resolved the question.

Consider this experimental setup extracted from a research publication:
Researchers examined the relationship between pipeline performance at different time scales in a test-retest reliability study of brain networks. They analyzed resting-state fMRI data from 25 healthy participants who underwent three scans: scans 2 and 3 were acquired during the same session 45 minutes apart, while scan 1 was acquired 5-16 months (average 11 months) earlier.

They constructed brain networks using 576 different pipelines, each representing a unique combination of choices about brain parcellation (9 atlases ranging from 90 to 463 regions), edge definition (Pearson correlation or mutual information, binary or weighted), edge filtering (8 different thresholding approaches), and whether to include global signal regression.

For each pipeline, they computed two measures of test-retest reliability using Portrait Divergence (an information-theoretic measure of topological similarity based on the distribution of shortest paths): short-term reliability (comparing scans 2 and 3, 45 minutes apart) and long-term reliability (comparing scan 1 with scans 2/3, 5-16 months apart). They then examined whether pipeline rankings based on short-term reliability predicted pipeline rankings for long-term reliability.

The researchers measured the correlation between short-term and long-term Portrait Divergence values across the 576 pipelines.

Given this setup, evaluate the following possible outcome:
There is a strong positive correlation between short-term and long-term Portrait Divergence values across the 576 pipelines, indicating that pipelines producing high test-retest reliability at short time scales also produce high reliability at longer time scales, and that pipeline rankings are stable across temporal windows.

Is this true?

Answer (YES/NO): YES